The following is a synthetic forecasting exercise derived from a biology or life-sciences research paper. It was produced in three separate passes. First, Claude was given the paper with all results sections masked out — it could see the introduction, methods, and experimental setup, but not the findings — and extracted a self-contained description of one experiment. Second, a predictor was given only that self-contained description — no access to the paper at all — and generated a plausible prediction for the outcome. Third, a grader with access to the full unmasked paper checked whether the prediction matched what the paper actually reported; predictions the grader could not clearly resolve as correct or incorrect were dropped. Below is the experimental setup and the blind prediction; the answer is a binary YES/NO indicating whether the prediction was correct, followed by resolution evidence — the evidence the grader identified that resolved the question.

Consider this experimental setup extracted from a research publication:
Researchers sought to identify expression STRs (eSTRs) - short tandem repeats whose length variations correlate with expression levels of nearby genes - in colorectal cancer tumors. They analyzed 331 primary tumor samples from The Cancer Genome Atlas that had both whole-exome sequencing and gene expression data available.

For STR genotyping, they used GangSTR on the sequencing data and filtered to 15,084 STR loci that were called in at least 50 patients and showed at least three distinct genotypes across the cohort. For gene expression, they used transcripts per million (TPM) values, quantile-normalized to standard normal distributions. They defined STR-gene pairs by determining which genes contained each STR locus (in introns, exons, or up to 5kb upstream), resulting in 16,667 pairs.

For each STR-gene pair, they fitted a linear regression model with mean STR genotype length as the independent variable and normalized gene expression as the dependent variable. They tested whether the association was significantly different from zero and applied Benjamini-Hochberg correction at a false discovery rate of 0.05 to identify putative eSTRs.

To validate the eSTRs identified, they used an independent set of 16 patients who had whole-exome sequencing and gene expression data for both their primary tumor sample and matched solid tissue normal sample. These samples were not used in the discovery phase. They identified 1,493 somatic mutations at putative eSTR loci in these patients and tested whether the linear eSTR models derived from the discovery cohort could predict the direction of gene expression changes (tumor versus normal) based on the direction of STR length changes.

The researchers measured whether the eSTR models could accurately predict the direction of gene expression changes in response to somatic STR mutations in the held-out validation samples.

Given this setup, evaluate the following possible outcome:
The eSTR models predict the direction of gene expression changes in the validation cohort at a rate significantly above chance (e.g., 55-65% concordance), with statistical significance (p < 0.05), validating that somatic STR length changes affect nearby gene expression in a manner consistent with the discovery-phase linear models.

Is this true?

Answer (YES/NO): YES